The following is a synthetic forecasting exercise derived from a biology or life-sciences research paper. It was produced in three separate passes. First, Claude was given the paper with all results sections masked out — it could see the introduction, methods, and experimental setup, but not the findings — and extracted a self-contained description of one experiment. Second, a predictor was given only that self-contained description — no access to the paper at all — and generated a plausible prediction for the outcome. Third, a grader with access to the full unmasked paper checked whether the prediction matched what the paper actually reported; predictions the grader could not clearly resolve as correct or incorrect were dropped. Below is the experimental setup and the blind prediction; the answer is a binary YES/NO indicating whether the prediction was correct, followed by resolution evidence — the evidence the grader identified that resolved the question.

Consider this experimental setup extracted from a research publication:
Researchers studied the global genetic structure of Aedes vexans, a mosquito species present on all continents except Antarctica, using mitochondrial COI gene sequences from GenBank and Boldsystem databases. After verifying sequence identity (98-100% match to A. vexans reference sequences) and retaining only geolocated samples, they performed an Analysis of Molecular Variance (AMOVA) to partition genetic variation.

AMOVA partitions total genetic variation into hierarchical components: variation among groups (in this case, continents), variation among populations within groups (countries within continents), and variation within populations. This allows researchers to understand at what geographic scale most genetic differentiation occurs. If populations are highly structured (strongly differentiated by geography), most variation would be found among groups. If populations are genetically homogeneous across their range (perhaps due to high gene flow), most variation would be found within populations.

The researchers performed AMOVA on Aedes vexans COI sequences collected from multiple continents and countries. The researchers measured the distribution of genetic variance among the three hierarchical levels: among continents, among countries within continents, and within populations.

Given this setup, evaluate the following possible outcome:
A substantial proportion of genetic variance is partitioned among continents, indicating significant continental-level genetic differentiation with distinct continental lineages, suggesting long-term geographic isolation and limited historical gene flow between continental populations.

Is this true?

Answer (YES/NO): NO